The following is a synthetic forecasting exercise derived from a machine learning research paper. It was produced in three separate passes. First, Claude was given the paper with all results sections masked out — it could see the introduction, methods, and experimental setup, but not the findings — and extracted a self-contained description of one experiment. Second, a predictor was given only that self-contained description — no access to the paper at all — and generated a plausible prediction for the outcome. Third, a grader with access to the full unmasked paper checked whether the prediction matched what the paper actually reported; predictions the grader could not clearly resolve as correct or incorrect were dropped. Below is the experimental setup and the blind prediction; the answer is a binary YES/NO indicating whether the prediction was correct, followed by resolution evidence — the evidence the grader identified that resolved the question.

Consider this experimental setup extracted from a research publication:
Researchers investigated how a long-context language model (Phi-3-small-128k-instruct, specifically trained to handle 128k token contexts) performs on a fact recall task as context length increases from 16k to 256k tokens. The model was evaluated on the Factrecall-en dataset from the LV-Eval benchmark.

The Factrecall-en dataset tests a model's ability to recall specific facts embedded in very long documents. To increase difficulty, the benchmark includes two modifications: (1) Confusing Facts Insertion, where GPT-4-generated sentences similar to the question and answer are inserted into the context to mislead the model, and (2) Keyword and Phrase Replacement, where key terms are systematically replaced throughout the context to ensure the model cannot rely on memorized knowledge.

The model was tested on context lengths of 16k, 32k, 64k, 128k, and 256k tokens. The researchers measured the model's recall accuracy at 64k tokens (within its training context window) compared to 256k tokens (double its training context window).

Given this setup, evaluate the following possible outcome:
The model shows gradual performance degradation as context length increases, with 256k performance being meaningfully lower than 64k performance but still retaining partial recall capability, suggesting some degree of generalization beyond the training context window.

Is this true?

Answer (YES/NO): NO